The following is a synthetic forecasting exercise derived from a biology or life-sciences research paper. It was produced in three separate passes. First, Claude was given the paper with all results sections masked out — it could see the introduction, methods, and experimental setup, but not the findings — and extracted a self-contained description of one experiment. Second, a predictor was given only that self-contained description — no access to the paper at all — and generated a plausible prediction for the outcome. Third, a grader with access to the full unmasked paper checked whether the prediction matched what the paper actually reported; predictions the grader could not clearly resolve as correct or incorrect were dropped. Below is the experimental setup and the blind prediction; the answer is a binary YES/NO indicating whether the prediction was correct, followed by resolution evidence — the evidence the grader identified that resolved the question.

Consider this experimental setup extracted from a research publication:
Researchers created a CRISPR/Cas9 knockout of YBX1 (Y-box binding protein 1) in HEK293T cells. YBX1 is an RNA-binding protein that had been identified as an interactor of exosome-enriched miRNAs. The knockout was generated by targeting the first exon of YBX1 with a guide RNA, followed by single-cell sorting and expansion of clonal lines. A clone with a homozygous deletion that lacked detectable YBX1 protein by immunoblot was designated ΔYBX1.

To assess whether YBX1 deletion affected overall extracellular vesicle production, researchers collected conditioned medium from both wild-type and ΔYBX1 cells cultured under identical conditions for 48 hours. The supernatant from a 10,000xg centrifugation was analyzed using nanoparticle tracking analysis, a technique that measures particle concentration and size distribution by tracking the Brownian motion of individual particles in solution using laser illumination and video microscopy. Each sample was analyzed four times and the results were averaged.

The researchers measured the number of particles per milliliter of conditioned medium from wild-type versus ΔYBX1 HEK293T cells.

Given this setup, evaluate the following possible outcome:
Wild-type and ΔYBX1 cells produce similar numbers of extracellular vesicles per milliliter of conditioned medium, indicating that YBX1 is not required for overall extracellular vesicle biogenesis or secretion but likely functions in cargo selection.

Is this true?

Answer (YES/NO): YES